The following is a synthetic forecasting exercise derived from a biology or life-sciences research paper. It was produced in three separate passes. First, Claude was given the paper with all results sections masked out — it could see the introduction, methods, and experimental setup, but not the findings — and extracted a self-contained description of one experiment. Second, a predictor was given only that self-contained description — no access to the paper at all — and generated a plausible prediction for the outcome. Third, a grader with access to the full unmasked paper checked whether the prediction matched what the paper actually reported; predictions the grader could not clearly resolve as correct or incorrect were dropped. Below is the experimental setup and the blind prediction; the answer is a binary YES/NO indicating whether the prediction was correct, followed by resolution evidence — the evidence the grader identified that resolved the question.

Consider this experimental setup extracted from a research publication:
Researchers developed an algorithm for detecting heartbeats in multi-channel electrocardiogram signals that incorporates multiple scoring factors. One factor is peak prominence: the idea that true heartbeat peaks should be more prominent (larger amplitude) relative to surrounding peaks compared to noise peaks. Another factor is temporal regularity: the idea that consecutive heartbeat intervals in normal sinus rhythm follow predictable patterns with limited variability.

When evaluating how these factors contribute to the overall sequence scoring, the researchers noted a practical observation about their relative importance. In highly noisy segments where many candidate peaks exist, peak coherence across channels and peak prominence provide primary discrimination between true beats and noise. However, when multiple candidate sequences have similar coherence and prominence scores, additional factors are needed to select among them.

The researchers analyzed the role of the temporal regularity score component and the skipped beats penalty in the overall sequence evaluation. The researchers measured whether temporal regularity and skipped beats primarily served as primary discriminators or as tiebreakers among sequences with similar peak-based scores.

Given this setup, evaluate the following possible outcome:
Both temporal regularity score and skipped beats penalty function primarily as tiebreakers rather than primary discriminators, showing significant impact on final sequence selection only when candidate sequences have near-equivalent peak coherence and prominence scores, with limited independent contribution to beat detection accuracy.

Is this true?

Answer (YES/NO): YES